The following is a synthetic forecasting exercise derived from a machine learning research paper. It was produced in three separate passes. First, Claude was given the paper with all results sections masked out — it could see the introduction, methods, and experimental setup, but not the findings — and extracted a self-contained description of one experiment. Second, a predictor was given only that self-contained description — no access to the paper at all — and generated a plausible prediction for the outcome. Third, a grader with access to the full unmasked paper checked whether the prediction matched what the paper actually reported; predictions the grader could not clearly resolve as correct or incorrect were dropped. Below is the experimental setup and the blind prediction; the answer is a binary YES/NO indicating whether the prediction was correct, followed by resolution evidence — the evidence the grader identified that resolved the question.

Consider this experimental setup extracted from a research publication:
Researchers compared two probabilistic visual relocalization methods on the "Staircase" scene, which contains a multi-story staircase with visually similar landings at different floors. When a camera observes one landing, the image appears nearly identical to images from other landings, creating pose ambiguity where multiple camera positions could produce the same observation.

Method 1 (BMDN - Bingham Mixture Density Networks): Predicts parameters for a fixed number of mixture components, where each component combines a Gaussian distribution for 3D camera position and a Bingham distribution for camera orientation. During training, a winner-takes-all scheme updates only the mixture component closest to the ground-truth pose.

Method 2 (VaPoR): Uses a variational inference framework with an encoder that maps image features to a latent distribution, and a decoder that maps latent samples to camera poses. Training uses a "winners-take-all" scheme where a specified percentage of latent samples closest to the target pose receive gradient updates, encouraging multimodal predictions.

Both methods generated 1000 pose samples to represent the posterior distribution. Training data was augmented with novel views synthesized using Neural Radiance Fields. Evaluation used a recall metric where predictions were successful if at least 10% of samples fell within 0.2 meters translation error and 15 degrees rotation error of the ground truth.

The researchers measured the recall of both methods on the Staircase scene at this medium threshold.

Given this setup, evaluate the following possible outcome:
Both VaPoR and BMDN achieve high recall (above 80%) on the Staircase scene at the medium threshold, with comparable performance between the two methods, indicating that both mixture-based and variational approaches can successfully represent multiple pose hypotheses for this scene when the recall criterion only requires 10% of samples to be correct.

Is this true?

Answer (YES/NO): NO